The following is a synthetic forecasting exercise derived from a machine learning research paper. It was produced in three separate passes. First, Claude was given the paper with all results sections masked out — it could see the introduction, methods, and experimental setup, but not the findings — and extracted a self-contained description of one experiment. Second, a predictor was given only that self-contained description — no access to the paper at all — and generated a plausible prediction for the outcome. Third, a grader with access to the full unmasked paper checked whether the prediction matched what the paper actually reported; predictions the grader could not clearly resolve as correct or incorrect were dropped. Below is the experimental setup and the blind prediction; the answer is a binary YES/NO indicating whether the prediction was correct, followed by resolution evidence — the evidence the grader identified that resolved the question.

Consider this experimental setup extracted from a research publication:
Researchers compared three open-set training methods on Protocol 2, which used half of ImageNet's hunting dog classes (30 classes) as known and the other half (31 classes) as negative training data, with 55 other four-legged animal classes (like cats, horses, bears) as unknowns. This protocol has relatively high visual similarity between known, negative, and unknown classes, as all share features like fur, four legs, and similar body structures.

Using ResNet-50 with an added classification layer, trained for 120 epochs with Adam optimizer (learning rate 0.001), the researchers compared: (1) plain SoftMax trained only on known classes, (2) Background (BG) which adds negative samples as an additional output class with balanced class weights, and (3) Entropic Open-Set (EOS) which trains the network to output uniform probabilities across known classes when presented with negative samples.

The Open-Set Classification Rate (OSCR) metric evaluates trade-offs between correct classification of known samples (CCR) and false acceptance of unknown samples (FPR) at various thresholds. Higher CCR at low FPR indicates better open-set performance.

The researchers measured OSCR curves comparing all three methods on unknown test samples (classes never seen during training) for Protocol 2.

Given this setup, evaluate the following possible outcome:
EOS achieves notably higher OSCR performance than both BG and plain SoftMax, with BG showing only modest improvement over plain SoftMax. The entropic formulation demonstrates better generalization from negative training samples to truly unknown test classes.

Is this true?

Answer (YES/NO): NO